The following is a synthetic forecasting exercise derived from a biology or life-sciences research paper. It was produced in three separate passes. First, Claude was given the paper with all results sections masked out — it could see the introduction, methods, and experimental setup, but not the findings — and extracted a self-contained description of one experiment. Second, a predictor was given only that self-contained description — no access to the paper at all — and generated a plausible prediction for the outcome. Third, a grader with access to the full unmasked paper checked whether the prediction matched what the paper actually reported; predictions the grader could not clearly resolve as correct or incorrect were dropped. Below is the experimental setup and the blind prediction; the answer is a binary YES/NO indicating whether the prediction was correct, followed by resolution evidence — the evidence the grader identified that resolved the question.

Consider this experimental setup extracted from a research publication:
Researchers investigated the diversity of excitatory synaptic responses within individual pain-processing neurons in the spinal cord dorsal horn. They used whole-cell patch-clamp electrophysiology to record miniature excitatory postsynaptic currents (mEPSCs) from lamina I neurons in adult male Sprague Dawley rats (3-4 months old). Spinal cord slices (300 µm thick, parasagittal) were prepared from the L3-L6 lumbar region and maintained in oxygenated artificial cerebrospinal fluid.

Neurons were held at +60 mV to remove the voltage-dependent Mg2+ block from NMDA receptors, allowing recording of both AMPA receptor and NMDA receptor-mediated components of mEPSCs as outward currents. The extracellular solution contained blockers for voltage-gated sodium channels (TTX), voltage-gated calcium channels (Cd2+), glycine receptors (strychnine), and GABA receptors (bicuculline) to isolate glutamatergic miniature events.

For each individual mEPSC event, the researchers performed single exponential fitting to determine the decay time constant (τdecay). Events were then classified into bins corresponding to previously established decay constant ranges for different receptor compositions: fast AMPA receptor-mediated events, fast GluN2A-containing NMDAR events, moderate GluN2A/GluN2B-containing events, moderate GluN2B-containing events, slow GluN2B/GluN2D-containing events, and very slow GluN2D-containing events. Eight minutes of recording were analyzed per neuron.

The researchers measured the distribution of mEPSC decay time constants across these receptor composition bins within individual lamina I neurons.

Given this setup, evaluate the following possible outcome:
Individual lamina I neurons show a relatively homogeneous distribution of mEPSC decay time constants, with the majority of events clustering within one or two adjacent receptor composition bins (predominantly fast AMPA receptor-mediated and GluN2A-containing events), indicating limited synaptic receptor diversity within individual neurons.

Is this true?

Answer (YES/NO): NO